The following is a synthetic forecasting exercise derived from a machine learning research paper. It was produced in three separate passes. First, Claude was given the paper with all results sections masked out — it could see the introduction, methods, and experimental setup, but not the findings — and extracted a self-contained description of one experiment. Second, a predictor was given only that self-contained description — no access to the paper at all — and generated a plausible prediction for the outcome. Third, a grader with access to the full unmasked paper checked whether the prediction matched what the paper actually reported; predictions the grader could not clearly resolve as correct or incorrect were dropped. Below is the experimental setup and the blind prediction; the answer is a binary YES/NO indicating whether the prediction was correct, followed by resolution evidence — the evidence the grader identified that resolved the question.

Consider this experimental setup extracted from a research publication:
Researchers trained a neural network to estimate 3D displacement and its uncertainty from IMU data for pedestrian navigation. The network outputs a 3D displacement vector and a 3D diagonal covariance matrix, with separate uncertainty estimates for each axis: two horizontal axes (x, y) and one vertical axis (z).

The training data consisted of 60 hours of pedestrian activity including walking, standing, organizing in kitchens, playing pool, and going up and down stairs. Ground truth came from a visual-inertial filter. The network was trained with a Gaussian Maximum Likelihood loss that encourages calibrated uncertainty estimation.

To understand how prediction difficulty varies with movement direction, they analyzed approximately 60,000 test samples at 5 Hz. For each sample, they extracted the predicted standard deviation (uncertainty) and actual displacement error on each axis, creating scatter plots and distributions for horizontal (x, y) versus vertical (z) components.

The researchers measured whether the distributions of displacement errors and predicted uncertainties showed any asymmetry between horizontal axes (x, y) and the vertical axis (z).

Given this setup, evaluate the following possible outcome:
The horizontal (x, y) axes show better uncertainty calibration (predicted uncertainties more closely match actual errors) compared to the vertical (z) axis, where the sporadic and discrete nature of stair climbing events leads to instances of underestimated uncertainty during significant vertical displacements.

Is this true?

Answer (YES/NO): NO